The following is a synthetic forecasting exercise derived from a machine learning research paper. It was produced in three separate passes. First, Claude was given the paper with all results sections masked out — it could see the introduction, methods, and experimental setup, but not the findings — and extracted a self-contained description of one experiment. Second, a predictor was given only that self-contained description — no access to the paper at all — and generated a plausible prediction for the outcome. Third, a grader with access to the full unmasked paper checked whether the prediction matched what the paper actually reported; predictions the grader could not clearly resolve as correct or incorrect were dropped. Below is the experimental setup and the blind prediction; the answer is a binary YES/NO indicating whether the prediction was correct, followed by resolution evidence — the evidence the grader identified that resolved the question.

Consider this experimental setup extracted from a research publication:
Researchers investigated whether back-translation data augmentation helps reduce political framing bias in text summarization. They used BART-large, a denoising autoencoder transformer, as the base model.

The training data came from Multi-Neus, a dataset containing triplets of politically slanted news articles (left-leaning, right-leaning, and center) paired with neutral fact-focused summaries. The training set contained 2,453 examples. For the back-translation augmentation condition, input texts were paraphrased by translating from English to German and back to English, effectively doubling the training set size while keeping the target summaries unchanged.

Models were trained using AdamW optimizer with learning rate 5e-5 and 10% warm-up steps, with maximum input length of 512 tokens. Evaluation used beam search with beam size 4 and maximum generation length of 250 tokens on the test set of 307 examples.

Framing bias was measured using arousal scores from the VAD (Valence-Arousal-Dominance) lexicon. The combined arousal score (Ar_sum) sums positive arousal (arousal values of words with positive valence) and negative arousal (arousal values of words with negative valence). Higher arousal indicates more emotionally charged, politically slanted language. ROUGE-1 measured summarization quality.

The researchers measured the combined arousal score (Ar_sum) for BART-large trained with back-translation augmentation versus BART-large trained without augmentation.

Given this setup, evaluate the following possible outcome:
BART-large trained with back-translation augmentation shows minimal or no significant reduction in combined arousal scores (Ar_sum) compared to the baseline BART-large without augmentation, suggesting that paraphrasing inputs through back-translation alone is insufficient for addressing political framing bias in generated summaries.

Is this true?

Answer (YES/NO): YES